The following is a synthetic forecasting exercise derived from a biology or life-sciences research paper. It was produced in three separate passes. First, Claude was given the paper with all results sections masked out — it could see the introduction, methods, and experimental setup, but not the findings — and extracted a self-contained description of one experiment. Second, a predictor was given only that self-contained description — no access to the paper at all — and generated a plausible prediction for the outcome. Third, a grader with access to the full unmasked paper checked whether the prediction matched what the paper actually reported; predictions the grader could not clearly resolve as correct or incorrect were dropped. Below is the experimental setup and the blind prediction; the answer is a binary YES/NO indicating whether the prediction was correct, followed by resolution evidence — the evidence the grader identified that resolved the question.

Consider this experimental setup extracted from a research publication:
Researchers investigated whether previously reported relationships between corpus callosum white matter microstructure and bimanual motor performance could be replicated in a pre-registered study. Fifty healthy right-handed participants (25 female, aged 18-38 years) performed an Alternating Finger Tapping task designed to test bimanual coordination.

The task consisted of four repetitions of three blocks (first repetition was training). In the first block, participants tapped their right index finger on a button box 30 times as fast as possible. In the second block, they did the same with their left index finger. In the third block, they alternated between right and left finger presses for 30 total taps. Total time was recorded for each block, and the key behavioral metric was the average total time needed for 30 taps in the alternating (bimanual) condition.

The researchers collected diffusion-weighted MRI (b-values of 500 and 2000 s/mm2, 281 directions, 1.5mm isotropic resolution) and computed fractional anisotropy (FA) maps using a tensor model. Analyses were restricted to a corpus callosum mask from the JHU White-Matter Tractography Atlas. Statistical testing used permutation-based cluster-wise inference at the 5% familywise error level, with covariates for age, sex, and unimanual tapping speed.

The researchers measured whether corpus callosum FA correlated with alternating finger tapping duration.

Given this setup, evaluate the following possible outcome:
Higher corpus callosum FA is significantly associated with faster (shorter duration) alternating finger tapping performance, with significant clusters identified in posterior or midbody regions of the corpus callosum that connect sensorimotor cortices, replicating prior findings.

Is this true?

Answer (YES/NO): NO